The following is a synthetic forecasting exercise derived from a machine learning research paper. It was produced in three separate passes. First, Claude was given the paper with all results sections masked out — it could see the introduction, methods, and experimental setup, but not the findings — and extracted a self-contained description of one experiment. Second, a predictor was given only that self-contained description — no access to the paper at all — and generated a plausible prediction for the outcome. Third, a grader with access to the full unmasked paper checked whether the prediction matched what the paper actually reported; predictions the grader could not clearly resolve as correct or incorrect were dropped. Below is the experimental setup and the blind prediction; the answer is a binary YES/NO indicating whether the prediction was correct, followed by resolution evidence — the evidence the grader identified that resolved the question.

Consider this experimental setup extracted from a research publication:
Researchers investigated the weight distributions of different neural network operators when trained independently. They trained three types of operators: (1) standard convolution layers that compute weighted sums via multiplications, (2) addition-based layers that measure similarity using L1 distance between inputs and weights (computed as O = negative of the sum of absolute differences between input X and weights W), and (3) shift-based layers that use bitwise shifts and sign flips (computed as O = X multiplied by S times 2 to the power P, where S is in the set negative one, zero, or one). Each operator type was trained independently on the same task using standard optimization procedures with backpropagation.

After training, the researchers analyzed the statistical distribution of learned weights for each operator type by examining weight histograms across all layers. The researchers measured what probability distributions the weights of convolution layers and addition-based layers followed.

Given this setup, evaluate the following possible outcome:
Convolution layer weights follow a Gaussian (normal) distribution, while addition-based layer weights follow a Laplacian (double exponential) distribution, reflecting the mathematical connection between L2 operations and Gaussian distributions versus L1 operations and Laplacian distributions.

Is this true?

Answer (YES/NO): YES